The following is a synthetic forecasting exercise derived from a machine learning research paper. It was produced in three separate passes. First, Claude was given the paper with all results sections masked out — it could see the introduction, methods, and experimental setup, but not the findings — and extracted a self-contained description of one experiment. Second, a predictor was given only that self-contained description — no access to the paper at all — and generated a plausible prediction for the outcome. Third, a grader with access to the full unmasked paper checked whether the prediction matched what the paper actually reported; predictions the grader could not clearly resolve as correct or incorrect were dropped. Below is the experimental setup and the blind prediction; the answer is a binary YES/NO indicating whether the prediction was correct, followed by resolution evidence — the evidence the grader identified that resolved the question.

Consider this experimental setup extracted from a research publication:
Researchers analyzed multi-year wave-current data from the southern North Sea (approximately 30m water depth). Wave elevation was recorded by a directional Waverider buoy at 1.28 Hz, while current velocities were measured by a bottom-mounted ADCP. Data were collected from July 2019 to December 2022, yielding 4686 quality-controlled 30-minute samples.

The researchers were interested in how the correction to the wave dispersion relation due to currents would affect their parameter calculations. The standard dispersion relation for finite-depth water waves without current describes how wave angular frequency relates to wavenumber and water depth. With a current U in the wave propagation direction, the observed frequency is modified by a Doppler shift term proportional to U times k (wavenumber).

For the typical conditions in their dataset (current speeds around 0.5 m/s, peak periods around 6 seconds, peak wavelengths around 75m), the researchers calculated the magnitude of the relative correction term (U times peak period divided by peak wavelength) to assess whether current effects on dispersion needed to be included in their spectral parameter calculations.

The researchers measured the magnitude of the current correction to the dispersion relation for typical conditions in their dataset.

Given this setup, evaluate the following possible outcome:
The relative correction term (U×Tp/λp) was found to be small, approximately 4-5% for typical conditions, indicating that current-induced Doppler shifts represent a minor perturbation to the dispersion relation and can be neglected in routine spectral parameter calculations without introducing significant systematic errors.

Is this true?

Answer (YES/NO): YES